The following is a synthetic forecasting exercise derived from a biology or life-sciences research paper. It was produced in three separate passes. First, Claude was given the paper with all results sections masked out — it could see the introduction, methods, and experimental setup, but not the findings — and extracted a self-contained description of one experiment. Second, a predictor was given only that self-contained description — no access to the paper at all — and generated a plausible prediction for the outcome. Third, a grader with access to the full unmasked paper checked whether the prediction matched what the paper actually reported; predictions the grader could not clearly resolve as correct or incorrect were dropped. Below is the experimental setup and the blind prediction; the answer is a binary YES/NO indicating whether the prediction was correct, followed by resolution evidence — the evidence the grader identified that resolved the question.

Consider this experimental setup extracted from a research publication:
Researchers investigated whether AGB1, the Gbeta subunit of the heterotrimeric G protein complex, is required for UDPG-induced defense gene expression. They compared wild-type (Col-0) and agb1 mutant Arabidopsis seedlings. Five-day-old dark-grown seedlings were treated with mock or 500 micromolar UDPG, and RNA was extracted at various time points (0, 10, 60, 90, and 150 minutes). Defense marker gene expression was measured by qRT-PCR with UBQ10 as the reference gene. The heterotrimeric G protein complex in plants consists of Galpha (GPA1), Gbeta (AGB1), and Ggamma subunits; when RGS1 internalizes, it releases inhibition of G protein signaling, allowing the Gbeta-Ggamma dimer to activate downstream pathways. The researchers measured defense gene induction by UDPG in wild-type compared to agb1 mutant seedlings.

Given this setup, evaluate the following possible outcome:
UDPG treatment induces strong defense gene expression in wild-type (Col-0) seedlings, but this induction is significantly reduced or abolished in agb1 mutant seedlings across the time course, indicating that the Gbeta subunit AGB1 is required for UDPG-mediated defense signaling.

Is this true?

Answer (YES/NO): YES